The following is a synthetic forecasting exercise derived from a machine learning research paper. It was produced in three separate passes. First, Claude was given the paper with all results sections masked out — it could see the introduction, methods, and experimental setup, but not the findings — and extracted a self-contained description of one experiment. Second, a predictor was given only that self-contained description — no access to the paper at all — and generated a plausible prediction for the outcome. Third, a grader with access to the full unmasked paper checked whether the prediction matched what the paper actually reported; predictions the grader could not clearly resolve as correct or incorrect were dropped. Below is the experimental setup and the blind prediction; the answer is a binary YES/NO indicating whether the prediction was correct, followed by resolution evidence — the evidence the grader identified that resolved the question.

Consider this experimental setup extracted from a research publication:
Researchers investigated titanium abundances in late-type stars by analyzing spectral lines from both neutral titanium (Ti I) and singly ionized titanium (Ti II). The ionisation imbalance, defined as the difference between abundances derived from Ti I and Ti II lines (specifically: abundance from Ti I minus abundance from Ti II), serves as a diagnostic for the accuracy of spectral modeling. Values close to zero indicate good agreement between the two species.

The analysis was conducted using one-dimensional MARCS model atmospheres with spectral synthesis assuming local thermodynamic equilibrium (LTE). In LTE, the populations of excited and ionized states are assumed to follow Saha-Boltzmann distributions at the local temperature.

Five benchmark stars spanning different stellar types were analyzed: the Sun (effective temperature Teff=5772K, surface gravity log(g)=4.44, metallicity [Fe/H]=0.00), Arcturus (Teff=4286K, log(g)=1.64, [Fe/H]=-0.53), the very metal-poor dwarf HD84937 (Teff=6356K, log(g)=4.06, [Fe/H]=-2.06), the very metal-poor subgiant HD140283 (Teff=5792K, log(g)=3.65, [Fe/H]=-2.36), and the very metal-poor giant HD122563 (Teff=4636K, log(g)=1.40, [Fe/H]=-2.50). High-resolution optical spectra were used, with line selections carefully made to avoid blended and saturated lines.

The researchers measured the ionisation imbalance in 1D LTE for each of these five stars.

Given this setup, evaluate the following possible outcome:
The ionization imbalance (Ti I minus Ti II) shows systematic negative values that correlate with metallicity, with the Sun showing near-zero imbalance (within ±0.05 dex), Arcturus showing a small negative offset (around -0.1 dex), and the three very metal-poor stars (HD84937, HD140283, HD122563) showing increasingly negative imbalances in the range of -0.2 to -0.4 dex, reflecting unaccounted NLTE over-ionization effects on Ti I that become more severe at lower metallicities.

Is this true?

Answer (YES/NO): NO